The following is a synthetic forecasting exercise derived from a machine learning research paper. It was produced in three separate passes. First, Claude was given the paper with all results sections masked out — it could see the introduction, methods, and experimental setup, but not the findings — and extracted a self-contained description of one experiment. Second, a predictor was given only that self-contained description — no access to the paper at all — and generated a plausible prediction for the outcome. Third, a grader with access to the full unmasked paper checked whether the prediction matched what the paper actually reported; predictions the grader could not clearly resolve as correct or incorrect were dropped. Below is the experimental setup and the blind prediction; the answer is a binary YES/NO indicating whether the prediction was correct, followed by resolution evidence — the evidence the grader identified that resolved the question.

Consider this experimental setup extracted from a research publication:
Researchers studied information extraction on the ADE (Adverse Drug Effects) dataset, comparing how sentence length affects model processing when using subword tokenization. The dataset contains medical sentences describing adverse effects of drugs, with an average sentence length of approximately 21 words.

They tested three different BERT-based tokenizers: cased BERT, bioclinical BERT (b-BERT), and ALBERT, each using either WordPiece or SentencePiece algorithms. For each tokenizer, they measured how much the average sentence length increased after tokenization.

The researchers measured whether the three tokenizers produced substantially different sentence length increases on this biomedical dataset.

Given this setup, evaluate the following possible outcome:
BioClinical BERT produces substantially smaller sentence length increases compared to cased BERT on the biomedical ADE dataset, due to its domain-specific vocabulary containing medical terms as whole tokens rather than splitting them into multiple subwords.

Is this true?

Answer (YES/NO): NO